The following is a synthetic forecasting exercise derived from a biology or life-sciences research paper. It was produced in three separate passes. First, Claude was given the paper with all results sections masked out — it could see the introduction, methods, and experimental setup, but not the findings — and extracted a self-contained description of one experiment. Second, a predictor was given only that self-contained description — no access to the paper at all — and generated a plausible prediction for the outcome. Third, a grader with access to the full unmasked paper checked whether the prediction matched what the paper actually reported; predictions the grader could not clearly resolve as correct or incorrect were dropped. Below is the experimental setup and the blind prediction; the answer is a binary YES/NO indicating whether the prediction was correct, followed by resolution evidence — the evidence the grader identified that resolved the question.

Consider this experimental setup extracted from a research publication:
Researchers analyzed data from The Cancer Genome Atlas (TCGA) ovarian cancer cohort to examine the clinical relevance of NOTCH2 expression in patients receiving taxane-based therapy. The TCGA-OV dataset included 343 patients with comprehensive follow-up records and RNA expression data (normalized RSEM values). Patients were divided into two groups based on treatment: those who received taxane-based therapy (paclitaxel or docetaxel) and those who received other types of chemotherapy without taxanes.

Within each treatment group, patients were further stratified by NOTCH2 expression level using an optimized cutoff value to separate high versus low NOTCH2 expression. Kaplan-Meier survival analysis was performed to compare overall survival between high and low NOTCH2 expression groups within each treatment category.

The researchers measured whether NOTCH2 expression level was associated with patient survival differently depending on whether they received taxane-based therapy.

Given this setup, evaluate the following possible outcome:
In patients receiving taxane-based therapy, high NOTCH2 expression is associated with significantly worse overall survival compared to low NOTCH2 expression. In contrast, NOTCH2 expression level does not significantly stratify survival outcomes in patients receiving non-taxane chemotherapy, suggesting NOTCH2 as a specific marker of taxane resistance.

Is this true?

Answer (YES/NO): YES